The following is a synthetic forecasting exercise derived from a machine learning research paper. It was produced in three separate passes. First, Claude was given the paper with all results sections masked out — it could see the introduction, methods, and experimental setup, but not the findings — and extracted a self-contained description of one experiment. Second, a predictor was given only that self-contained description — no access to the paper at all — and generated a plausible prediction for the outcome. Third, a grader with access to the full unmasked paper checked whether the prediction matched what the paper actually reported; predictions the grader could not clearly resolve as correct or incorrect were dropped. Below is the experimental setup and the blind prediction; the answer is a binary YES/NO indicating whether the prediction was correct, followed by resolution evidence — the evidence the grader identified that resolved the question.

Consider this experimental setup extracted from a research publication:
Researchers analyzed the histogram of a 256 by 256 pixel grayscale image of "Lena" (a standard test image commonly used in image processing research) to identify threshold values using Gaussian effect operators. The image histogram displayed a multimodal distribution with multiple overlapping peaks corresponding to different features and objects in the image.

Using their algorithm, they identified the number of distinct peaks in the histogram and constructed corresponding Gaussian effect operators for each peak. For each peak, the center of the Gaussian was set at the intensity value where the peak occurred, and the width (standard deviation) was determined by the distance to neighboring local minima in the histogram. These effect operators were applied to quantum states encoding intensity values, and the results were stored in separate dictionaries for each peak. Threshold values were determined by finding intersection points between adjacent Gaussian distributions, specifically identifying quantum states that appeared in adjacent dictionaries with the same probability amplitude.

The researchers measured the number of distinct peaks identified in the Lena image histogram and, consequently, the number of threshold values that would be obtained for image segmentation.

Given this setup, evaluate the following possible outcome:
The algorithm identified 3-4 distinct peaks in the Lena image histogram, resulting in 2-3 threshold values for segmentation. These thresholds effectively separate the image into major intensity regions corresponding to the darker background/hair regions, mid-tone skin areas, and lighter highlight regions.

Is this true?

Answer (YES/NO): NO